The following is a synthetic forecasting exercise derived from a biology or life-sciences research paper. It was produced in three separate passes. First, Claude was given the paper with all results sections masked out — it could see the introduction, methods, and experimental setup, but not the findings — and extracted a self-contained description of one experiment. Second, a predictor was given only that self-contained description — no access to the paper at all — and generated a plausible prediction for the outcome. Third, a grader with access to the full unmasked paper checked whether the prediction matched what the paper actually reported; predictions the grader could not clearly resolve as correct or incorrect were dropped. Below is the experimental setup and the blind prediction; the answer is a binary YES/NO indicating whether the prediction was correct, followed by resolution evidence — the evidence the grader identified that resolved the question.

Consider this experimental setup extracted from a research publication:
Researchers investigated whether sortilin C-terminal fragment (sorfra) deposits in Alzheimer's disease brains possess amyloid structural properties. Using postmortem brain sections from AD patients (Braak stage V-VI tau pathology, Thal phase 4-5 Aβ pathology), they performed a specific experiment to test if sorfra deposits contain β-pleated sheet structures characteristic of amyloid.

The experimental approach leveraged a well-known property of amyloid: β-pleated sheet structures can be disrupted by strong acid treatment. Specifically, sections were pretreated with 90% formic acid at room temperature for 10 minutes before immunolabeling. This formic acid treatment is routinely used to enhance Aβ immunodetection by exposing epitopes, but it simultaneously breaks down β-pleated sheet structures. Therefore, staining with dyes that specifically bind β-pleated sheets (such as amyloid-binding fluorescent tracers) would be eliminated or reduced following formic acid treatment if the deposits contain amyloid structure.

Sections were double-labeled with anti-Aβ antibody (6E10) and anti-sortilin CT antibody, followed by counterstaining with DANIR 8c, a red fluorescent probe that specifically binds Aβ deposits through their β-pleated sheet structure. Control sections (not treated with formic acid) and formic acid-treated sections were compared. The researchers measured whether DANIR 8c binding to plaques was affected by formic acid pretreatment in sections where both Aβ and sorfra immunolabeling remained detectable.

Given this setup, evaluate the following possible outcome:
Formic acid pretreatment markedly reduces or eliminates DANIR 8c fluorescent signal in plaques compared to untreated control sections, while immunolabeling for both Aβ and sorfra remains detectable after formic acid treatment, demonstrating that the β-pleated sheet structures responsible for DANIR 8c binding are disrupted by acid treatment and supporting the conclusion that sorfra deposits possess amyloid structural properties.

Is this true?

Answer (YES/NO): NO